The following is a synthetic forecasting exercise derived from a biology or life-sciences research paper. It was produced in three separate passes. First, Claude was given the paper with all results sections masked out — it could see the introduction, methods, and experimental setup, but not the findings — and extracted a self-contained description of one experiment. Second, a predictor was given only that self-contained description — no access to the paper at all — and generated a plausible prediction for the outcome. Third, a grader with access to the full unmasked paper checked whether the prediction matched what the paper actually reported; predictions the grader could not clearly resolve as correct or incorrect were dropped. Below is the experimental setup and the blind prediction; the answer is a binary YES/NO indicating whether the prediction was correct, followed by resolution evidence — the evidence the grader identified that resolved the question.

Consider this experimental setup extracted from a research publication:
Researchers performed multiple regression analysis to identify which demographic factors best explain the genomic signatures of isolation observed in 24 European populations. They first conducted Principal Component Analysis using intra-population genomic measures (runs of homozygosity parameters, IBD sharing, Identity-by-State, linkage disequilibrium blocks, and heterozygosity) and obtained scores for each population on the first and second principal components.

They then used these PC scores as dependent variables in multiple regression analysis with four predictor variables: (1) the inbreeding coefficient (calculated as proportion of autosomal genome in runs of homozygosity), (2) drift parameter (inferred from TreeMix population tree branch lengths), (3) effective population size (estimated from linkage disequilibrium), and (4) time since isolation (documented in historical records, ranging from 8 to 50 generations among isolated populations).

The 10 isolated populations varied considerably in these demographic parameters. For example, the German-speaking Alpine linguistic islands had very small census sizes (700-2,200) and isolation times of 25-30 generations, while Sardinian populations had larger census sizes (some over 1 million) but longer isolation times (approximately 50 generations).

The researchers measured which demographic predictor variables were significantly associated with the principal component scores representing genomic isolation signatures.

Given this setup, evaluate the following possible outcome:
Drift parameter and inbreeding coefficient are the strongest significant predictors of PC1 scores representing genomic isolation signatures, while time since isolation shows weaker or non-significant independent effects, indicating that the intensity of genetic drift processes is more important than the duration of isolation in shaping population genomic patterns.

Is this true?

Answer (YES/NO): YES